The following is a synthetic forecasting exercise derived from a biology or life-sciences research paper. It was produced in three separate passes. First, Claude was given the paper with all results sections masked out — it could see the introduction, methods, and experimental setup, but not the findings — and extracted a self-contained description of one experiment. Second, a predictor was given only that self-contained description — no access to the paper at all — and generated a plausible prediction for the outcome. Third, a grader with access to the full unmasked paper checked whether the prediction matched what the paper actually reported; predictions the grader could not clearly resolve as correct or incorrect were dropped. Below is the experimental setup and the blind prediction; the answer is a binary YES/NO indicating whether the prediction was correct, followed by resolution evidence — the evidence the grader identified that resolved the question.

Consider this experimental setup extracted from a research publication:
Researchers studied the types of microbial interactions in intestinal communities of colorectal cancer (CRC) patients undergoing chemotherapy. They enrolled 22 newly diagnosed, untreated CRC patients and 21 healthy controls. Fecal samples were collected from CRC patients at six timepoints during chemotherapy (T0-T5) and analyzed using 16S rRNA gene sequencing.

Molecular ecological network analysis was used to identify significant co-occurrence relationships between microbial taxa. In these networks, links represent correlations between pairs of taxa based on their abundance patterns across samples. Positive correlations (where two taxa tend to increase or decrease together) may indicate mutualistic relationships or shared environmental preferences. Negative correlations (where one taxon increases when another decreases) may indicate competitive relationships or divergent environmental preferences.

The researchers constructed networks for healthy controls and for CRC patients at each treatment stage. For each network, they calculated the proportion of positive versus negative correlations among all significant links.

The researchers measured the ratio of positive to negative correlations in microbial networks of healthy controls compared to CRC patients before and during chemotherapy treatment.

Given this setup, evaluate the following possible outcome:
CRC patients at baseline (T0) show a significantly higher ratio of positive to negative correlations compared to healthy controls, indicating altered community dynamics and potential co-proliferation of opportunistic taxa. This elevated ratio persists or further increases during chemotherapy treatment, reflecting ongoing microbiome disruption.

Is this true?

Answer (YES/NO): NO